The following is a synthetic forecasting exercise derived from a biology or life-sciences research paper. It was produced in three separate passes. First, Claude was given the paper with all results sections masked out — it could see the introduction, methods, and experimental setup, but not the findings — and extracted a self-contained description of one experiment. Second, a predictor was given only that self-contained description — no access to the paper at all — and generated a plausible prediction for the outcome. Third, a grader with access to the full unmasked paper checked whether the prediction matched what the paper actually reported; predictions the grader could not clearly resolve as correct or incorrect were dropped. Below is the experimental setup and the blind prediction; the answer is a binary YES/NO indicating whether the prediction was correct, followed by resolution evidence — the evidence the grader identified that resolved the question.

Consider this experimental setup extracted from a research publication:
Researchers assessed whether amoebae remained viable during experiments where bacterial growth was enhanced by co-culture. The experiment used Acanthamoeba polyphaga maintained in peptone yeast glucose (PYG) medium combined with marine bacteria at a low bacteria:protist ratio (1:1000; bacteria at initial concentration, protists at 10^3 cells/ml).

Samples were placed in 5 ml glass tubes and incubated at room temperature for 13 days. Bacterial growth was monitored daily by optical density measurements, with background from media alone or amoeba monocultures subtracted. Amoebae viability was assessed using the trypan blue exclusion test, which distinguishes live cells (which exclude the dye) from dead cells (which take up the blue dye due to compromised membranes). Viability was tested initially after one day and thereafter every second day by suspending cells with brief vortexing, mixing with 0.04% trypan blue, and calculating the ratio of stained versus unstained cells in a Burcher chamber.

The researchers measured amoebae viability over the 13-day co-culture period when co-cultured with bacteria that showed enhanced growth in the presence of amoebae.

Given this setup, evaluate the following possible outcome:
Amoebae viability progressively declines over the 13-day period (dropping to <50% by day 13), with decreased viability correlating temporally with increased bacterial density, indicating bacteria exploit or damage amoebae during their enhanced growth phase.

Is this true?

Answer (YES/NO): NO